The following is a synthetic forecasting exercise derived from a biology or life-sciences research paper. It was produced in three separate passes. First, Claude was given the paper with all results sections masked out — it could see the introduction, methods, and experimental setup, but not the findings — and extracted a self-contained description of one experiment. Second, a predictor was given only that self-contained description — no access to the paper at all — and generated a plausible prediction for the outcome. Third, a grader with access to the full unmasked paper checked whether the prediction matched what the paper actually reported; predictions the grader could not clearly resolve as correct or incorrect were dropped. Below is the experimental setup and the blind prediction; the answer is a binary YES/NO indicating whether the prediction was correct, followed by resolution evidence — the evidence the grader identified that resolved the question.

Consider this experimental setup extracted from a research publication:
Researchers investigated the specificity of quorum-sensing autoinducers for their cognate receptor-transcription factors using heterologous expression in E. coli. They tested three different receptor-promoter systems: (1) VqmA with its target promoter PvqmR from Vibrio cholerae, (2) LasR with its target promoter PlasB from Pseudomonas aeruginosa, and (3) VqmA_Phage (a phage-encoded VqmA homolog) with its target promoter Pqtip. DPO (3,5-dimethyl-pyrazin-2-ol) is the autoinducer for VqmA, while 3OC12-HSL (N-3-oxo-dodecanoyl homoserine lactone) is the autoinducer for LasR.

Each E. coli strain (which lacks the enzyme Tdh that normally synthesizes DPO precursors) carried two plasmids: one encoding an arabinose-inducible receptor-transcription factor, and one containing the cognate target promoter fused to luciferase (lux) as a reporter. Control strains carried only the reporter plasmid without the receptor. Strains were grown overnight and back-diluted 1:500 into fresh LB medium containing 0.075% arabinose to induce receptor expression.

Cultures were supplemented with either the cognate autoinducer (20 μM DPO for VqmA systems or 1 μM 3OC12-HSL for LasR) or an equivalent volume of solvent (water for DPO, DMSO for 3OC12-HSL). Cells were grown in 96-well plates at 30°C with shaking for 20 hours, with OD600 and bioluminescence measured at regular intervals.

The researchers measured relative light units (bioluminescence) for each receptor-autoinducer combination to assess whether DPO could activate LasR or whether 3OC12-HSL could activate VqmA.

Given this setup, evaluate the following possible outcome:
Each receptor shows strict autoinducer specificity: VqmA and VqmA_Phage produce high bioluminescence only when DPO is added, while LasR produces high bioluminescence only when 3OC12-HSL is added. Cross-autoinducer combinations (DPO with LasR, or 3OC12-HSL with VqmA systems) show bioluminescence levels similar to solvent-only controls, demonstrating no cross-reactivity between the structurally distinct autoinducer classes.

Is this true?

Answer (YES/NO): NO